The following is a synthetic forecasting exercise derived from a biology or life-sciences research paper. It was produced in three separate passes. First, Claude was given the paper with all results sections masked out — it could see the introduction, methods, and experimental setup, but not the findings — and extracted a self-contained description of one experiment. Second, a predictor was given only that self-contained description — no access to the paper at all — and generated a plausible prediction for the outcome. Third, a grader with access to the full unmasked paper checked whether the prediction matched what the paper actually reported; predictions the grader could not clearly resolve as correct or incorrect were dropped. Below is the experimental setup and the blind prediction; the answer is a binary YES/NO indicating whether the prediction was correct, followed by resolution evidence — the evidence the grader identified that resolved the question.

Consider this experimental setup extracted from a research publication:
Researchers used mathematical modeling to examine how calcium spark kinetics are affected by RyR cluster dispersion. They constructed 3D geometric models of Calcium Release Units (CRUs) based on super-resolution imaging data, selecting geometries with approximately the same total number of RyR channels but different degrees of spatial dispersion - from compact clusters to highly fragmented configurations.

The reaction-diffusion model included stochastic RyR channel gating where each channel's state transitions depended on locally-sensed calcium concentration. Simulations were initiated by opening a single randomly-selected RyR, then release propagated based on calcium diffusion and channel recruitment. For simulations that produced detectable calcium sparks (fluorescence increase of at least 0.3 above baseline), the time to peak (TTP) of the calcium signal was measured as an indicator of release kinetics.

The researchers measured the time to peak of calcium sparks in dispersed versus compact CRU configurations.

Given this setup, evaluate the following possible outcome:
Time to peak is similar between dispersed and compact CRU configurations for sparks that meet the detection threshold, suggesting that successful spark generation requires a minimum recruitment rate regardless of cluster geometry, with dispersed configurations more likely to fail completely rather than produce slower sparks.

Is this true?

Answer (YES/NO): NO